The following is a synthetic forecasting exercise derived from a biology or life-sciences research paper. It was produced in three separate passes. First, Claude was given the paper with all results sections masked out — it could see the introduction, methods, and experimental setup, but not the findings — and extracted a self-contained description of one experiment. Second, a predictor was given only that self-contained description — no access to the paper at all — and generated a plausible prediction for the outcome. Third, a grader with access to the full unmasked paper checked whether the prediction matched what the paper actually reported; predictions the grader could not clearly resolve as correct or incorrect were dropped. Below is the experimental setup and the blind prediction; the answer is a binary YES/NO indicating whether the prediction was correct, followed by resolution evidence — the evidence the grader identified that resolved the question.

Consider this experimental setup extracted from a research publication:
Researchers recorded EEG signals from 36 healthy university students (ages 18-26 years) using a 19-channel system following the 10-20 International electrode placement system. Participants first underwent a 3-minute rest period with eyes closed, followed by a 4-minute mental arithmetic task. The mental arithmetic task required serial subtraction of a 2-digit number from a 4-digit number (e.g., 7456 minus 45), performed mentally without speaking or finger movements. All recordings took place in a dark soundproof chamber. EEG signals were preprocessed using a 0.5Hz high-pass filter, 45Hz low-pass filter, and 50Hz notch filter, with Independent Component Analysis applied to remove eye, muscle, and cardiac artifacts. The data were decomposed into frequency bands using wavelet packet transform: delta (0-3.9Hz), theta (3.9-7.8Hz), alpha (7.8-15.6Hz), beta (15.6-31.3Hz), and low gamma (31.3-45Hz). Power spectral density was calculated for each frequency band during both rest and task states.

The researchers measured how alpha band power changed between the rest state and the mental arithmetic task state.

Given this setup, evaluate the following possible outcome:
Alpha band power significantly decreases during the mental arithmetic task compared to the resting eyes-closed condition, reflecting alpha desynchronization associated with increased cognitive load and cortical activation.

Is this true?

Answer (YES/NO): YES